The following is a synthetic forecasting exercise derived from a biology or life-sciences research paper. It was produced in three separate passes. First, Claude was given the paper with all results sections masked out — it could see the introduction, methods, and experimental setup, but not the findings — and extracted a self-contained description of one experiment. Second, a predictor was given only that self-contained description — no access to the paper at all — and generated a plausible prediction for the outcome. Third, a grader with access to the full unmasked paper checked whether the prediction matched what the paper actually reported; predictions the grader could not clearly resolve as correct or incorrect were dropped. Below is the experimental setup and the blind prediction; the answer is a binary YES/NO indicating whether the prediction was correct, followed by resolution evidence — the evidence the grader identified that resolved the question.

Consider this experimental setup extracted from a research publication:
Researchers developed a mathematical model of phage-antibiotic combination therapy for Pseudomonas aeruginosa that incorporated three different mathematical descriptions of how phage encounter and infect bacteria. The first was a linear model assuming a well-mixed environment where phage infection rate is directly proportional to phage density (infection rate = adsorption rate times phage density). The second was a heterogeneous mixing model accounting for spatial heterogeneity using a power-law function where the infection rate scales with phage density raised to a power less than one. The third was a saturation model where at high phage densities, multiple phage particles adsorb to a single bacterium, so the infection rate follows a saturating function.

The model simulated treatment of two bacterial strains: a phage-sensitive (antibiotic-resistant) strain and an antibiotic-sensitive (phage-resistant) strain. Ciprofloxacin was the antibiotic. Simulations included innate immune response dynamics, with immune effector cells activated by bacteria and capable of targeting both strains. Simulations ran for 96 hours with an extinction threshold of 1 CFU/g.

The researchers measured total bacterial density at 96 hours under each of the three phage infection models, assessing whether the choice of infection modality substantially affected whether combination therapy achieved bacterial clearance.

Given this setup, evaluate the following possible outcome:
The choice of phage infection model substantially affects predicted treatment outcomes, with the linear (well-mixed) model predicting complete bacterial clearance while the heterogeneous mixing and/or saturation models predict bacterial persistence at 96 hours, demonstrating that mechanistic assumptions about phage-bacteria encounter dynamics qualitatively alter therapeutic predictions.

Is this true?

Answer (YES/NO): YES